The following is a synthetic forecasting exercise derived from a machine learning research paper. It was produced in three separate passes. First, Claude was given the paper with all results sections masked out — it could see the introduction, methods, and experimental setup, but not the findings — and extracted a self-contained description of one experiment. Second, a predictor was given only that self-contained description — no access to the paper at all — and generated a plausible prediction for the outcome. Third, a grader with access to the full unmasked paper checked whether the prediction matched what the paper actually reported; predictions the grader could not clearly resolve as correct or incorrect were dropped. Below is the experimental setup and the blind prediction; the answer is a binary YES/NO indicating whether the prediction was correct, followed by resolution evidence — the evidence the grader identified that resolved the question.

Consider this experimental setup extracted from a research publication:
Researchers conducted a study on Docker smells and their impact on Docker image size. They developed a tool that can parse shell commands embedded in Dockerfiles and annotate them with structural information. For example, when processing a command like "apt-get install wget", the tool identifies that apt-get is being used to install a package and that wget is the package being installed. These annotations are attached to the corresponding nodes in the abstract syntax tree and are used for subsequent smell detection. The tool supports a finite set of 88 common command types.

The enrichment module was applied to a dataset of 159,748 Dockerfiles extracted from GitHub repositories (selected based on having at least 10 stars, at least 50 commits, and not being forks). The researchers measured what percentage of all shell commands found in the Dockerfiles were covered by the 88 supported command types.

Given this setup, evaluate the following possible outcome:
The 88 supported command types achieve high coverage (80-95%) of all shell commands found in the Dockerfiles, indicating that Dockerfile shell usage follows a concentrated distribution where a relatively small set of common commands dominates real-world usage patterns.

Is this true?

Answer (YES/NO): YES